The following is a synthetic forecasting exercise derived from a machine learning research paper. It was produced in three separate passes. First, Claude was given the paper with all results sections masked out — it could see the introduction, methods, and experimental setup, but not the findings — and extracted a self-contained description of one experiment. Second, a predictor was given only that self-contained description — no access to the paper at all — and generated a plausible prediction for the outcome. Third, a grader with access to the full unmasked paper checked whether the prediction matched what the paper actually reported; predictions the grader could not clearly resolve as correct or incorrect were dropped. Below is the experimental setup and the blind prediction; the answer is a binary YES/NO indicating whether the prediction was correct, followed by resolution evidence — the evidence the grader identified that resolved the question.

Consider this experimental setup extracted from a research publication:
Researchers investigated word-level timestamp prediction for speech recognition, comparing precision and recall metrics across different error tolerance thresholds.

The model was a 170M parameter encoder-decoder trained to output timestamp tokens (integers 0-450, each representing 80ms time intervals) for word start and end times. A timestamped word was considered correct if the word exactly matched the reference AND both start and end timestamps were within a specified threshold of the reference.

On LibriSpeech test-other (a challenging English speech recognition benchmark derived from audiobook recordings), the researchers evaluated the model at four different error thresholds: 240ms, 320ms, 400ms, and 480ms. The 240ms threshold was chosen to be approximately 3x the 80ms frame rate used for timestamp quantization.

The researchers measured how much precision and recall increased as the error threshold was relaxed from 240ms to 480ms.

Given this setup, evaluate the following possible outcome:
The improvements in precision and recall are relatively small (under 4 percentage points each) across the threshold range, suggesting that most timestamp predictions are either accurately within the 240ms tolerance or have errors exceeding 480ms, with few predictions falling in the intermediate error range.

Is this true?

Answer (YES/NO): YES